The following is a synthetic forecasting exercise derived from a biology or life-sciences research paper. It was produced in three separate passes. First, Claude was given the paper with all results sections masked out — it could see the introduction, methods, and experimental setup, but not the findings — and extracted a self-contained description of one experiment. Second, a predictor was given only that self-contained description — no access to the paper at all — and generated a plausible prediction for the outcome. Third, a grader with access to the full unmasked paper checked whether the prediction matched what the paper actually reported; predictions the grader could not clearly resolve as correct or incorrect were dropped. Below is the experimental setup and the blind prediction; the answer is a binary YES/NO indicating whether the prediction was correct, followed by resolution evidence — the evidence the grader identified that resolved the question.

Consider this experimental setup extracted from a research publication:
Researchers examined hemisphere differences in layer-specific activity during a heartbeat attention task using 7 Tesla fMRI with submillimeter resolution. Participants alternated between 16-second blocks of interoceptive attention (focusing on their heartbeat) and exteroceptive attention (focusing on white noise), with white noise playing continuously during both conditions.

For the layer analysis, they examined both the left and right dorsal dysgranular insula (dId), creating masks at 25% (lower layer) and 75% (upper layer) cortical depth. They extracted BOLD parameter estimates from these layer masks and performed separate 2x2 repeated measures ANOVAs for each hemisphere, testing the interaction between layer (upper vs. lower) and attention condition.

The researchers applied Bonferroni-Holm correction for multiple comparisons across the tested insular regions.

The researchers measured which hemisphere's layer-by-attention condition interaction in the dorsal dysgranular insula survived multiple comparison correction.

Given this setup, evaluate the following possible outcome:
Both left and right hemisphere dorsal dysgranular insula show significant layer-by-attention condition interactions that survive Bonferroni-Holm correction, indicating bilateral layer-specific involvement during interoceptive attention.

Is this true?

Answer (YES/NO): NO